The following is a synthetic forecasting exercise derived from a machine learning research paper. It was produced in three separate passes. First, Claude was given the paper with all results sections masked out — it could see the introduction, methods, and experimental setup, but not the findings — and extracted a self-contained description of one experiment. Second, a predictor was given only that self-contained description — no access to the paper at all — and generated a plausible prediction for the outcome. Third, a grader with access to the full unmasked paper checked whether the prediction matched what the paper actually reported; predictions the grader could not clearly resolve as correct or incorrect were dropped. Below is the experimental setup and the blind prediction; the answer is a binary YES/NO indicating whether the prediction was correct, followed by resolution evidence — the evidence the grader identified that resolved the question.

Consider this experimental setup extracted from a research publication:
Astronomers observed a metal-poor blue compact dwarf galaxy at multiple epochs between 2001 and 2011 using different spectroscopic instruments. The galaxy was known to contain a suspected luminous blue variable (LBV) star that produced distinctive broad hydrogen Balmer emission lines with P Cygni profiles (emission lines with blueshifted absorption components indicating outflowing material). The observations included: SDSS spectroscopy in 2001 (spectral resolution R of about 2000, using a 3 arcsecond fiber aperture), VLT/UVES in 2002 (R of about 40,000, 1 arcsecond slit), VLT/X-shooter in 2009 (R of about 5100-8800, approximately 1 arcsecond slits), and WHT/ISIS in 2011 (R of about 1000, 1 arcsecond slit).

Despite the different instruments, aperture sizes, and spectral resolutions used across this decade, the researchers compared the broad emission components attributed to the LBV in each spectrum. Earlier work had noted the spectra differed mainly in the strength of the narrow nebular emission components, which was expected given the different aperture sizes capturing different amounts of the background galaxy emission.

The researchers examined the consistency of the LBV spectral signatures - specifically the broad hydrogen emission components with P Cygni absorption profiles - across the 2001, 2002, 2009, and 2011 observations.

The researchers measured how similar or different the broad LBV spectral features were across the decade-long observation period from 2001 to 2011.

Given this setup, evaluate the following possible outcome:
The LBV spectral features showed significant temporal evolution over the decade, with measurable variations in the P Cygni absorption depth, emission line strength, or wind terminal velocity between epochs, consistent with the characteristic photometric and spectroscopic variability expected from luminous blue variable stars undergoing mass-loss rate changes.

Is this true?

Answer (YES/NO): NO